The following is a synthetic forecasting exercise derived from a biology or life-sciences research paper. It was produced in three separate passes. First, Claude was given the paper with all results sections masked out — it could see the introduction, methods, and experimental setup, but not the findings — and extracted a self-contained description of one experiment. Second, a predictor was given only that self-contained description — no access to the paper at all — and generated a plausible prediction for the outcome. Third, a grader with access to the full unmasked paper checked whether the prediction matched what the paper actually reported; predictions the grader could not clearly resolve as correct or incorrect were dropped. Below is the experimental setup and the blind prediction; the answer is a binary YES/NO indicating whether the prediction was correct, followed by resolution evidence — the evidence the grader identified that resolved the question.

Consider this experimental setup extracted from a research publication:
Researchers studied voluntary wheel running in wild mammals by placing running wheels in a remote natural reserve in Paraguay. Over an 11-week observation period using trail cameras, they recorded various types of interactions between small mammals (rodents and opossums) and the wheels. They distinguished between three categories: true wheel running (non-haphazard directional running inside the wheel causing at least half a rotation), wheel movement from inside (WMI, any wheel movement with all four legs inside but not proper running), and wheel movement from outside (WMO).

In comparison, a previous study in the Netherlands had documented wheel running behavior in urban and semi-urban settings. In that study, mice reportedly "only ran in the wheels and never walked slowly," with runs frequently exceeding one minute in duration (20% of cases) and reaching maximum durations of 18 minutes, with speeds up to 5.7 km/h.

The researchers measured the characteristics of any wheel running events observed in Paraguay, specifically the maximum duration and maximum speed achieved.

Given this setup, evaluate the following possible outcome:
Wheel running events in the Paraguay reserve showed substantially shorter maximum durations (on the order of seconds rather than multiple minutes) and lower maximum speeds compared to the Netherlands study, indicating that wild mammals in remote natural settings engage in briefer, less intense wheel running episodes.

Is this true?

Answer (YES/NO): YES